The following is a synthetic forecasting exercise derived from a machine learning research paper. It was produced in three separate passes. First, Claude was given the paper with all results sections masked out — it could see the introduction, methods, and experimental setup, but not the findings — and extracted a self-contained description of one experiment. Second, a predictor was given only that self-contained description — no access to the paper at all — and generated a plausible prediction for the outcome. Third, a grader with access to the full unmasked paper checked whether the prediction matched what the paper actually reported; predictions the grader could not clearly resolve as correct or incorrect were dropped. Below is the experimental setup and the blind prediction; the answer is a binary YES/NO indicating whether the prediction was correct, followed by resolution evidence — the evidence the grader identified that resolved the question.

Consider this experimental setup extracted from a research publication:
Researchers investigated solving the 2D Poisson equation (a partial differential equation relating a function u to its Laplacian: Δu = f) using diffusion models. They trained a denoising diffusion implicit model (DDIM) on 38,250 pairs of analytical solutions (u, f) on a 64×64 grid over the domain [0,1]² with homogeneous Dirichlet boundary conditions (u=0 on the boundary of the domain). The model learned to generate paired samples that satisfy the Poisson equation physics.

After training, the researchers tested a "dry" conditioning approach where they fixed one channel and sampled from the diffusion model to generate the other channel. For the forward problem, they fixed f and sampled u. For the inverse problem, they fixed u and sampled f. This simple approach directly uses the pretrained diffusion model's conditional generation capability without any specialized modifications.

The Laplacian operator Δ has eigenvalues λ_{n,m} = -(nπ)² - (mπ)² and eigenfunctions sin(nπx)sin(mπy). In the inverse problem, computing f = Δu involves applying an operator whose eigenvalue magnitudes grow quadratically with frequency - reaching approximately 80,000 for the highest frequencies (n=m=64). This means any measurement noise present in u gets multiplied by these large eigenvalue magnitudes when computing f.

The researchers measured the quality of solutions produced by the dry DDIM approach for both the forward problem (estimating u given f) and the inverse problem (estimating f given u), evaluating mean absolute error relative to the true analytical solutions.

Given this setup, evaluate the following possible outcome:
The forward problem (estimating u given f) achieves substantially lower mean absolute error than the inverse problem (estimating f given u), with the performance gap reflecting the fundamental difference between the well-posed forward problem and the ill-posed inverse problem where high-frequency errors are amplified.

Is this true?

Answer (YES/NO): YES